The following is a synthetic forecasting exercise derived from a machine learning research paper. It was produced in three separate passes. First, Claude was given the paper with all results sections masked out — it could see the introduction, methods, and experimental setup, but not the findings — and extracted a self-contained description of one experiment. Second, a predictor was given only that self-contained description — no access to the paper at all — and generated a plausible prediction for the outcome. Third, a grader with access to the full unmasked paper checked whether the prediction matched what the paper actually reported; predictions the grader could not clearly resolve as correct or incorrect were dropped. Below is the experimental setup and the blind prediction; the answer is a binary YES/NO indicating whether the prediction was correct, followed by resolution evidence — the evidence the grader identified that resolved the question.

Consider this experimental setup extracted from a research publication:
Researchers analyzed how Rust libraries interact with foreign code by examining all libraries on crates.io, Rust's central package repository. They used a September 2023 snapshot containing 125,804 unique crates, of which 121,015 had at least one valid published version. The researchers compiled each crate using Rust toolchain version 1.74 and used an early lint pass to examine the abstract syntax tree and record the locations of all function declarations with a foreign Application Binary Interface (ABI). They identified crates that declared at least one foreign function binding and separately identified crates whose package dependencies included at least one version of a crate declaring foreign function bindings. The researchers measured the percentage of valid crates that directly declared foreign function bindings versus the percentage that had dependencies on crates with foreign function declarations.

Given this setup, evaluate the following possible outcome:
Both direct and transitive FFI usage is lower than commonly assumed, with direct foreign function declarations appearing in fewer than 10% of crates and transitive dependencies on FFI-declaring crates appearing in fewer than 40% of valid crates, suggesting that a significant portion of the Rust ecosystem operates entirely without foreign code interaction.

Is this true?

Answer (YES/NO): NO